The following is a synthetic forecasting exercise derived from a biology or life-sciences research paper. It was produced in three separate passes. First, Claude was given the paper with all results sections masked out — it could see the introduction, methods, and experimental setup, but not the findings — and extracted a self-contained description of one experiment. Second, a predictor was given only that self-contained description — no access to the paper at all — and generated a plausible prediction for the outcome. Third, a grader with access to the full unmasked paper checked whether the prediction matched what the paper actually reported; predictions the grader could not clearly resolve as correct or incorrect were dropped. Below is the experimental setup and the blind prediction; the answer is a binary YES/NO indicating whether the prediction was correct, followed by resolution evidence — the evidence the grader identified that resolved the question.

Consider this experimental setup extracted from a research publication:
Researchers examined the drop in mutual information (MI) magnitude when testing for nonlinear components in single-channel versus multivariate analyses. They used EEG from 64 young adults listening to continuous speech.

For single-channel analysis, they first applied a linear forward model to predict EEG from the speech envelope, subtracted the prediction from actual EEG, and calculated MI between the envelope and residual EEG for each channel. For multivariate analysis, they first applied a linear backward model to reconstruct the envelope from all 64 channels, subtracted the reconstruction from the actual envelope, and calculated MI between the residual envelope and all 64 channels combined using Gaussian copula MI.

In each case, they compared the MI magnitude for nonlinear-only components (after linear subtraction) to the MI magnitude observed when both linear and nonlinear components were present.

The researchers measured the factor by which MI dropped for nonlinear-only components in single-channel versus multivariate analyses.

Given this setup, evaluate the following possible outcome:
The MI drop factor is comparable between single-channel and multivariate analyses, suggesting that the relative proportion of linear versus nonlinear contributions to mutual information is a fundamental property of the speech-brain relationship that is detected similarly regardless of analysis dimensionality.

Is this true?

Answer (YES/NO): NO